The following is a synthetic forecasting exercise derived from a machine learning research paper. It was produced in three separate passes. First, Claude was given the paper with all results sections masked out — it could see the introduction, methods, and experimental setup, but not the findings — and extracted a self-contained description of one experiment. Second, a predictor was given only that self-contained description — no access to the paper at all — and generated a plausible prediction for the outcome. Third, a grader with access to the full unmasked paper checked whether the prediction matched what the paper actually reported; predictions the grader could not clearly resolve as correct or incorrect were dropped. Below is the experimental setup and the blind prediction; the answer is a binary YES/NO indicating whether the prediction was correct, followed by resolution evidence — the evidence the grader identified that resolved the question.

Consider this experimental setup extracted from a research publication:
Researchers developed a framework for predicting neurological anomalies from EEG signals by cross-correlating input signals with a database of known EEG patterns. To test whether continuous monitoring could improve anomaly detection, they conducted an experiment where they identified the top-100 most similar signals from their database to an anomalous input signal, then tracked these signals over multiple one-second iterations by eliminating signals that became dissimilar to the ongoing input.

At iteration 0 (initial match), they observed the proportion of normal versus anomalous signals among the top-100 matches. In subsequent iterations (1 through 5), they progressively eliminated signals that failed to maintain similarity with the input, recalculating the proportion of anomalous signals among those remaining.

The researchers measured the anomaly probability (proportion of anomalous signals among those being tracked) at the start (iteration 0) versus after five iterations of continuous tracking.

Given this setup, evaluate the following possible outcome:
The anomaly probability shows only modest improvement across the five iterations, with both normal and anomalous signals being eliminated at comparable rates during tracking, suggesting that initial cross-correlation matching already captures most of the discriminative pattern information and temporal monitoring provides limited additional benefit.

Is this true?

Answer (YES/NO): NO